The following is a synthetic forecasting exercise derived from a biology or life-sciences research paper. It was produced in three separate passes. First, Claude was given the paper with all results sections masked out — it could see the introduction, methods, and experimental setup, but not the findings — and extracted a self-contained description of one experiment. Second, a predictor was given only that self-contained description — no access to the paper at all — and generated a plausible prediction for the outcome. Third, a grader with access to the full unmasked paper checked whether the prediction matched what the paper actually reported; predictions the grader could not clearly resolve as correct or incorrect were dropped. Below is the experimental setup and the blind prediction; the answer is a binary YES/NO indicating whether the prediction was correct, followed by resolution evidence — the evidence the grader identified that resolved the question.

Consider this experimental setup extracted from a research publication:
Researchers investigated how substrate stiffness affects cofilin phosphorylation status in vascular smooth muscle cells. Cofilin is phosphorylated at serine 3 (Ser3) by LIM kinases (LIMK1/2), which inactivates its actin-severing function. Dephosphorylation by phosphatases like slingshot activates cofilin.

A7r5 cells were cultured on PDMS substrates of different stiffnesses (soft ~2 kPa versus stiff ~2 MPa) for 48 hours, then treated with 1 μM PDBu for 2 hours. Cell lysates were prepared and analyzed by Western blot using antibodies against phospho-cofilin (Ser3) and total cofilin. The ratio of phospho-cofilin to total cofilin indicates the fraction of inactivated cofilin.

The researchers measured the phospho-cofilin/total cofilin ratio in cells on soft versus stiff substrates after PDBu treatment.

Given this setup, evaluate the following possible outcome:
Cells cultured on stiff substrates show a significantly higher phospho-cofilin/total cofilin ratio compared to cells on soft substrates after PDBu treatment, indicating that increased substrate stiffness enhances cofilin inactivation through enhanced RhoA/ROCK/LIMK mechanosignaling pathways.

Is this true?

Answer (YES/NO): YES